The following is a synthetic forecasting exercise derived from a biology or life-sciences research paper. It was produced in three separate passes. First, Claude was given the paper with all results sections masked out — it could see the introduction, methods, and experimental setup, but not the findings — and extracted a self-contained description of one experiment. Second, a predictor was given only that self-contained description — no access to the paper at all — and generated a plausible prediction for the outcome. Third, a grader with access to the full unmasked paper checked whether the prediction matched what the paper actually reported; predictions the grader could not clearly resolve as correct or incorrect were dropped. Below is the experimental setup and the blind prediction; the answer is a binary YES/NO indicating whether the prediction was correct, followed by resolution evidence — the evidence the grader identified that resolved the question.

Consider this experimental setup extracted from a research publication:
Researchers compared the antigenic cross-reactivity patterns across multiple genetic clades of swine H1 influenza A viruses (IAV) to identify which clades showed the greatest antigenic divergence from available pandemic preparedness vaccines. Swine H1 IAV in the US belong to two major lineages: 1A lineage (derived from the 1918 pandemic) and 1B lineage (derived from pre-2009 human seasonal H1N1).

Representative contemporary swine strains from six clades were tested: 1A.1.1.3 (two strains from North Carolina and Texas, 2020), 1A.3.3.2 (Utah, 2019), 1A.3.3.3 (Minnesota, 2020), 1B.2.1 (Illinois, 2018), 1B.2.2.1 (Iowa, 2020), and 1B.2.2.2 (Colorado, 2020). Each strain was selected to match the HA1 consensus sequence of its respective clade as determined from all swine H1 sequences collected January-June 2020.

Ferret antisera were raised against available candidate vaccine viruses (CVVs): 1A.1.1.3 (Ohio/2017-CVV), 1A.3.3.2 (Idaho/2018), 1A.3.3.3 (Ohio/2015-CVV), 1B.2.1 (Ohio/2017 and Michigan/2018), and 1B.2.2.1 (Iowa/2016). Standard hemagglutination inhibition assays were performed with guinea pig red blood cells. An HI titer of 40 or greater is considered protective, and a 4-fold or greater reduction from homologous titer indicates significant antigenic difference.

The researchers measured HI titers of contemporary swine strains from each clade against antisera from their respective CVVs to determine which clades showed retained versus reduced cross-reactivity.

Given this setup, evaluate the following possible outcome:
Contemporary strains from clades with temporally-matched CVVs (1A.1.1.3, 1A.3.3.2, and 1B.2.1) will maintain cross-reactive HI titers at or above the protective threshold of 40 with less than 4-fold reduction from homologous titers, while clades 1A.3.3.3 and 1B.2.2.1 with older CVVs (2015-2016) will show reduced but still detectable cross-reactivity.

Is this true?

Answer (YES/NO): NO